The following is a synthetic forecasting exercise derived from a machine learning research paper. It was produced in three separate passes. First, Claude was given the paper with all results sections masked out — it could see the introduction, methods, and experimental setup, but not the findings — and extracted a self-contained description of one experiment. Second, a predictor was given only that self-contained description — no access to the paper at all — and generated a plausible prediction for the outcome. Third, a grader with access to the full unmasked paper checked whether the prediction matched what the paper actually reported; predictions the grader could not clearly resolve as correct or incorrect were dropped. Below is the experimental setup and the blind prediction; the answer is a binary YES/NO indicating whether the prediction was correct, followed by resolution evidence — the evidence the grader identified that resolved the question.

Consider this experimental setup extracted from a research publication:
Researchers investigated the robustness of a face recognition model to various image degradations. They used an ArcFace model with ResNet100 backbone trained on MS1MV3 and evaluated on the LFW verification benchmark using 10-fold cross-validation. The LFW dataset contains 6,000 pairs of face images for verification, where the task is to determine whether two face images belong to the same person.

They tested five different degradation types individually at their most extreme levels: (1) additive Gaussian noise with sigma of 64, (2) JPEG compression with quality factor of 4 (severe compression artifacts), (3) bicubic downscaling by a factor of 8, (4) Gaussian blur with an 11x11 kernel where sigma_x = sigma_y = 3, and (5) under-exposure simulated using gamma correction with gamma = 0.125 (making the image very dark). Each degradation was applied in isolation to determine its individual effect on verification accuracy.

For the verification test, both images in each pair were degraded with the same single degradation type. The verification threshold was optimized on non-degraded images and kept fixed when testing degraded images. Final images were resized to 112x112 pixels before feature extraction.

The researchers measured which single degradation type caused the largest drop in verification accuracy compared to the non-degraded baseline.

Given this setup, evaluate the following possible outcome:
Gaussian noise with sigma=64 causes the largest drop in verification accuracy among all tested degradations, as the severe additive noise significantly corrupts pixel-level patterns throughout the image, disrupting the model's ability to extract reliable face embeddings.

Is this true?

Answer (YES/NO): NO